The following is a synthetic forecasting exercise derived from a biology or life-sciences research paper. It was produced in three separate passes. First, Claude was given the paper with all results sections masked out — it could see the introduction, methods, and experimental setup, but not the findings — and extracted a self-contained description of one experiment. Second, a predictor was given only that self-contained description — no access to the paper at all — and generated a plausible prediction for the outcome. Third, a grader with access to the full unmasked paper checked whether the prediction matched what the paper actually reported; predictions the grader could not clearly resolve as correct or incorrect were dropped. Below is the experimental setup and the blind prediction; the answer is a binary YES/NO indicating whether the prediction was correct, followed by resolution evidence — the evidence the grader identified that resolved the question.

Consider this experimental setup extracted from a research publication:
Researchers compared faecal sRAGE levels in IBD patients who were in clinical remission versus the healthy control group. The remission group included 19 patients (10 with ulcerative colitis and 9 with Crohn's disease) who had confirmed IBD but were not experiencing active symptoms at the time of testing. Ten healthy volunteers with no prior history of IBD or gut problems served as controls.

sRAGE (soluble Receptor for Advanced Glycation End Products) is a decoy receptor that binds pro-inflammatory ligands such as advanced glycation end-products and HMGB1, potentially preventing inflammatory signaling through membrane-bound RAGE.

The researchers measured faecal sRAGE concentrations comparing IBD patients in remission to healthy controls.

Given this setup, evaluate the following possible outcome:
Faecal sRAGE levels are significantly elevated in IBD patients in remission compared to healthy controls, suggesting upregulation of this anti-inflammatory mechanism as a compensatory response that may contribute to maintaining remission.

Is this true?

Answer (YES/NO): NO